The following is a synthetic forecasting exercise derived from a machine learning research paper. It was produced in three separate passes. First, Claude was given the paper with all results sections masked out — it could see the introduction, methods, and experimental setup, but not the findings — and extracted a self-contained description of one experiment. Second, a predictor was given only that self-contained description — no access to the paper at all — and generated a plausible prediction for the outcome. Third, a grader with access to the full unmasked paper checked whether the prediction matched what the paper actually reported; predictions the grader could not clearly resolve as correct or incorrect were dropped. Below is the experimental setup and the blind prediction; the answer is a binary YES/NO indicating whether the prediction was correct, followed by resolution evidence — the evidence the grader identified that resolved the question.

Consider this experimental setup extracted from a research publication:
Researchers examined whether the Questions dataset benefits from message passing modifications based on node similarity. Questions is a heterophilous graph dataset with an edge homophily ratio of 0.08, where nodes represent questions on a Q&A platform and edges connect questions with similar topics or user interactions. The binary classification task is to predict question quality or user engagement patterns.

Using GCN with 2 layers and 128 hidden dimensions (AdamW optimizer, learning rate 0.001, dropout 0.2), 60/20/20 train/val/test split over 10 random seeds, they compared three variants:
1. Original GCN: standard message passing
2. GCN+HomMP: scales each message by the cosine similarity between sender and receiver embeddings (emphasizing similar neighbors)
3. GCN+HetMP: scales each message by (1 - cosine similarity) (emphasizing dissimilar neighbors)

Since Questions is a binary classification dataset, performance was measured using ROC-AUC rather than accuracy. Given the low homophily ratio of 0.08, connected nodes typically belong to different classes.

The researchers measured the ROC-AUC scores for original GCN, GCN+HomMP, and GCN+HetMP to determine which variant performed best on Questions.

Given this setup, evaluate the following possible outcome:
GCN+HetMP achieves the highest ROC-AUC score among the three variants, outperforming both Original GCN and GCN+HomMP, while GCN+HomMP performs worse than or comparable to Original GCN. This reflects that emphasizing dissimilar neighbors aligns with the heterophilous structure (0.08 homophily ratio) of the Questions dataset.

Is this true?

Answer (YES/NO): NO